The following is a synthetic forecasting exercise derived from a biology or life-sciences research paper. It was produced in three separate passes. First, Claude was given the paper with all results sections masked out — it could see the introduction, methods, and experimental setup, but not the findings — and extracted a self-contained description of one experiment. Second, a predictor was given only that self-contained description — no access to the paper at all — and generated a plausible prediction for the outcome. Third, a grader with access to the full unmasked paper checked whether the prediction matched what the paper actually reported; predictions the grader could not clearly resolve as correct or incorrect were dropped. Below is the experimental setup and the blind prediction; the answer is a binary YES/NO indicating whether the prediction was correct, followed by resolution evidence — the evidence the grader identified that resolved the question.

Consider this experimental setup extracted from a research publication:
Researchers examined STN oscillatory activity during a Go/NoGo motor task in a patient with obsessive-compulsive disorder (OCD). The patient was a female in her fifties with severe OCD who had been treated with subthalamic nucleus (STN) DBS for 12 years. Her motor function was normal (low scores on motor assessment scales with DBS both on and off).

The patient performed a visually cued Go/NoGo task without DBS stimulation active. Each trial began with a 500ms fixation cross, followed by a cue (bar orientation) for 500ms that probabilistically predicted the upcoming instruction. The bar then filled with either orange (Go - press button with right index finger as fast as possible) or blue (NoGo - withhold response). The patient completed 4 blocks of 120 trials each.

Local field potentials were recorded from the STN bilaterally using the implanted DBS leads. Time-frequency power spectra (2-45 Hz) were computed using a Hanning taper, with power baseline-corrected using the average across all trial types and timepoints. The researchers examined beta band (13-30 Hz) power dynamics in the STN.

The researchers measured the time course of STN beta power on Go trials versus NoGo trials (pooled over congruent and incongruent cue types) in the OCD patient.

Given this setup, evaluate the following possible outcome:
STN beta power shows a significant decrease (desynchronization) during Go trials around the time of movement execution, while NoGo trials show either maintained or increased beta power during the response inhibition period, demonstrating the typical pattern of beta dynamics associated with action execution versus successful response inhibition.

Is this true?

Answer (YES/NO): NO